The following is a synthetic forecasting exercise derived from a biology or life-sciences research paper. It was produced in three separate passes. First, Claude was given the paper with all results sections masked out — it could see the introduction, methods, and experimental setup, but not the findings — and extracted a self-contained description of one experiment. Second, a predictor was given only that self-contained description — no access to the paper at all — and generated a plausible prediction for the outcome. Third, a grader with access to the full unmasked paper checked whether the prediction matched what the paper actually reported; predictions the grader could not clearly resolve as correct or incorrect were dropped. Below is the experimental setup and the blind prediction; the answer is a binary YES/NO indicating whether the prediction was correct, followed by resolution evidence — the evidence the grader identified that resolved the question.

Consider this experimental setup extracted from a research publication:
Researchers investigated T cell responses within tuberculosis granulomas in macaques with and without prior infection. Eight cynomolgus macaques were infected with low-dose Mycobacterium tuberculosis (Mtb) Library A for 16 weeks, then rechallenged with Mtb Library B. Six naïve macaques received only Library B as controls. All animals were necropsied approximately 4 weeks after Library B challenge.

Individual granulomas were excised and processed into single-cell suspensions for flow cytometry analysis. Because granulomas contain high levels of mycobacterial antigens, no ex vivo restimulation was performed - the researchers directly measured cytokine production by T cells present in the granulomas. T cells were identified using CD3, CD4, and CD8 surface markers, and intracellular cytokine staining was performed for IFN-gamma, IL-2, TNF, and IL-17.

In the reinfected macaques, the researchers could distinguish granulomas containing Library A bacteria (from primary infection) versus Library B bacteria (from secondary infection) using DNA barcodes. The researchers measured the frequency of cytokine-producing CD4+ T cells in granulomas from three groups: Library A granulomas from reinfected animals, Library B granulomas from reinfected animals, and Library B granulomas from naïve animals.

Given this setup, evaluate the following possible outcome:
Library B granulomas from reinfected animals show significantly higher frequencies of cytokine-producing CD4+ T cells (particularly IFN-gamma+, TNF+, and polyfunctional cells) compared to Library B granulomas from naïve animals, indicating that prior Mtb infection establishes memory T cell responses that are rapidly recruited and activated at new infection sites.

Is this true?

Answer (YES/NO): NO